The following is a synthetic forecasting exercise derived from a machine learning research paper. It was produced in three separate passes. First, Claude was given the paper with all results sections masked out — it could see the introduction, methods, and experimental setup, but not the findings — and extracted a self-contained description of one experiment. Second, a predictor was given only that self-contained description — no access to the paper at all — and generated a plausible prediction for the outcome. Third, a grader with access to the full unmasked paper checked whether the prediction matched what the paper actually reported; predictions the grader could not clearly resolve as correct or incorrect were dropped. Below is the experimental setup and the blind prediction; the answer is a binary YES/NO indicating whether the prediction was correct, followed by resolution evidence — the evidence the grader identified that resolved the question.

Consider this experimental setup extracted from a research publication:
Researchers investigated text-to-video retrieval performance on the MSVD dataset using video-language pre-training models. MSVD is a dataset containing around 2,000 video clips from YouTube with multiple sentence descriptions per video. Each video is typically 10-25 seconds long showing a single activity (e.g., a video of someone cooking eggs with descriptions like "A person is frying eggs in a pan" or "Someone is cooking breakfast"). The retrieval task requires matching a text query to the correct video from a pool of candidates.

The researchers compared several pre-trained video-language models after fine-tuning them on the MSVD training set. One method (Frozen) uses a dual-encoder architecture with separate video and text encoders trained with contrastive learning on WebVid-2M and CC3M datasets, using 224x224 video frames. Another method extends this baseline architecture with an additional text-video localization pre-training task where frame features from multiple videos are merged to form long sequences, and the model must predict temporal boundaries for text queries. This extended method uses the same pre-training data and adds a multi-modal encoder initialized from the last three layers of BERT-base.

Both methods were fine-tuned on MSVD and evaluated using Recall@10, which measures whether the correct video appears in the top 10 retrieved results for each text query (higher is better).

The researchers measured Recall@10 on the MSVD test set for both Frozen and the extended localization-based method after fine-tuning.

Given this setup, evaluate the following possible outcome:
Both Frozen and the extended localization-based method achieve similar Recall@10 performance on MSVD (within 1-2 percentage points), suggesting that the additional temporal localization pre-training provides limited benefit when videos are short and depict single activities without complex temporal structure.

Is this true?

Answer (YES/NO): YES